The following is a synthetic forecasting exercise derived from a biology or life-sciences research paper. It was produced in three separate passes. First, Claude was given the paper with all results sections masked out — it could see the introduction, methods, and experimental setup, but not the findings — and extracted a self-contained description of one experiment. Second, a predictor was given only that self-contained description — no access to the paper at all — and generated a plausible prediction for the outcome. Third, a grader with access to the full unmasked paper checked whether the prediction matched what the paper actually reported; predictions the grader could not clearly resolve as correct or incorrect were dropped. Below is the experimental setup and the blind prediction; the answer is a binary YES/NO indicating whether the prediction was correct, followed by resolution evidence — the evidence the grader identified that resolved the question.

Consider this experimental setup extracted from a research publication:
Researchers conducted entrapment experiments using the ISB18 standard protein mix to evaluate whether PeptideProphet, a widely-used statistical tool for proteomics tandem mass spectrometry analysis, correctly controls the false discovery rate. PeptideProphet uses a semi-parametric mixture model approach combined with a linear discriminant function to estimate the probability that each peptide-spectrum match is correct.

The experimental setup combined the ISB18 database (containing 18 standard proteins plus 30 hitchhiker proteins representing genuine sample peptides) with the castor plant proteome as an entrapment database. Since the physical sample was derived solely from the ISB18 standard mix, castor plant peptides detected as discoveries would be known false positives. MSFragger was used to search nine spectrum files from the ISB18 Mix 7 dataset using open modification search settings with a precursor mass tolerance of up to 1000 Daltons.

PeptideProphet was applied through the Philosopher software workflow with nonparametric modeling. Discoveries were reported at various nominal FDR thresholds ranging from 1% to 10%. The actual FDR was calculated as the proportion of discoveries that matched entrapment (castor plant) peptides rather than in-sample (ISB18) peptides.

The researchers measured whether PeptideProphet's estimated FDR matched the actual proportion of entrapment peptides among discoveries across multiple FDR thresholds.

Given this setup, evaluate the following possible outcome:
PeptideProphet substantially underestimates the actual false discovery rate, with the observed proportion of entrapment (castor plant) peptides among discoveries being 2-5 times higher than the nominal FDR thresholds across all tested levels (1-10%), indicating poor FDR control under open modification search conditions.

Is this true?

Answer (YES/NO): NO